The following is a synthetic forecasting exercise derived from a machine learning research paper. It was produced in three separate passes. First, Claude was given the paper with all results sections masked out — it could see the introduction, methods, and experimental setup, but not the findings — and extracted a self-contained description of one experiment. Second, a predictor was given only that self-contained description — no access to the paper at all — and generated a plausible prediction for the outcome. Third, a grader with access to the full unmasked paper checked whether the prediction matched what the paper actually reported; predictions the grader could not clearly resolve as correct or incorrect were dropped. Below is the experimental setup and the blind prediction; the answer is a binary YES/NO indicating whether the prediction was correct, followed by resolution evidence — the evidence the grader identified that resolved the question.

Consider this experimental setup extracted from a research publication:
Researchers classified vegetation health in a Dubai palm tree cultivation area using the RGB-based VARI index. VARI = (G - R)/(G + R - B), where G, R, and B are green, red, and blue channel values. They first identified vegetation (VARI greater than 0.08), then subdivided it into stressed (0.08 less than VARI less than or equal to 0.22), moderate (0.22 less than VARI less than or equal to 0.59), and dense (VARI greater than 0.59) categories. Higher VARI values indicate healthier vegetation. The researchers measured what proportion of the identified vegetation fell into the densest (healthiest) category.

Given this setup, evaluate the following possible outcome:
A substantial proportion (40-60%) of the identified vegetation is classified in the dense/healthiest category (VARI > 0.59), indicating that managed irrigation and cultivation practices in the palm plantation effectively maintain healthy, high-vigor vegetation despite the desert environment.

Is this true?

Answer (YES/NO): NO